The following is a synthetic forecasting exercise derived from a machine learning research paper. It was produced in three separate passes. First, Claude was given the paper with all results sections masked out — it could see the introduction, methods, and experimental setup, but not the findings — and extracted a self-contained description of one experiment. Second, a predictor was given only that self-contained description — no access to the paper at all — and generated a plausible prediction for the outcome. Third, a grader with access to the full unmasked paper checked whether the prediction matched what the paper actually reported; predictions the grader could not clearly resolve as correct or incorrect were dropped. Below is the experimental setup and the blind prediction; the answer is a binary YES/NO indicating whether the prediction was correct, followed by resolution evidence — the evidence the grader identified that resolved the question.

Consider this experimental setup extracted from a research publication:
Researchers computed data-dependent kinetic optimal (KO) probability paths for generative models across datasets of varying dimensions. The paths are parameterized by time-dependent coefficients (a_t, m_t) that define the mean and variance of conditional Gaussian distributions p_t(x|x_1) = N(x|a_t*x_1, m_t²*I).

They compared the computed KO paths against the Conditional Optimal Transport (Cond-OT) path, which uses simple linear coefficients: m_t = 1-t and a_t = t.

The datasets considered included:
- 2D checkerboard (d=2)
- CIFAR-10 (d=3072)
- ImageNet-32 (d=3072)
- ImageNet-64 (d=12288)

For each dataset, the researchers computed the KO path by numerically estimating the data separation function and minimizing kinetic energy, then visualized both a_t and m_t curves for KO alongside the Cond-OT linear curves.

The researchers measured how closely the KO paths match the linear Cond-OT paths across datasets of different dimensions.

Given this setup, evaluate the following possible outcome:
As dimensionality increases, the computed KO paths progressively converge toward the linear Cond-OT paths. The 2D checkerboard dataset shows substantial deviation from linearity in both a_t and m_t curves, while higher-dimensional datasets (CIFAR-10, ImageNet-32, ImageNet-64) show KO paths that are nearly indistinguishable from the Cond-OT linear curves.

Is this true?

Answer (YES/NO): YES